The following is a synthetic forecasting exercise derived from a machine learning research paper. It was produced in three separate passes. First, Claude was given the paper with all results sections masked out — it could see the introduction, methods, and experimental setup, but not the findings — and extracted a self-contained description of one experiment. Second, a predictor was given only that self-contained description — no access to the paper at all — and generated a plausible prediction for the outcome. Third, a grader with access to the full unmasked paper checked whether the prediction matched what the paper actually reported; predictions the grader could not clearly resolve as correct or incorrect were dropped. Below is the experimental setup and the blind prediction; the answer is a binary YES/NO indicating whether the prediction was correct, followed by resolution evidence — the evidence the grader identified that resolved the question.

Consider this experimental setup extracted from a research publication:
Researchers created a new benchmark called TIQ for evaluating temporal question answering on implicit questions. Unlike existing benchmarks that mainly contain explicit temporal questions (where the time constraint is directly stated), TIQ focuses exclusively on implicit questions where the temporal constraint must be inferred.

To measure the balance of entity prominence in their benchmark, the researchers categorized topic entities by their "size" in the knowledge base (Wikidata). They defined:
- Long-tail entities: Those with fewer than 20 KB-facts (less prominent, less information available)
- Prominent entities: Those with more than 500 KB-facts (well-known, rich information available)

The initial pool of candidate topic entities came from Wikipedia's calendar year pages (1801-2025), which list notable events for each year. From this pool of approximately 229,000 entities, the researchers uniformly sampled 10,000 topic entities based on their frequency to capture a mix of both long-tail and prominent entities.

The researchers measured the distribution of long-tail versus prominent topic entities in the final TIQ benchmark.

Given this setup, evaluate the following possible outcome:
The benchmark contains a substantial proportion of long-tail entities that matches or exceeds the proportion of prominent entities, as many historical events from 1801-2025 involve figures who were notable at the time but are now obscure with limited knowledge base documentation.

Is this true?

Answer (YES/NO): YES